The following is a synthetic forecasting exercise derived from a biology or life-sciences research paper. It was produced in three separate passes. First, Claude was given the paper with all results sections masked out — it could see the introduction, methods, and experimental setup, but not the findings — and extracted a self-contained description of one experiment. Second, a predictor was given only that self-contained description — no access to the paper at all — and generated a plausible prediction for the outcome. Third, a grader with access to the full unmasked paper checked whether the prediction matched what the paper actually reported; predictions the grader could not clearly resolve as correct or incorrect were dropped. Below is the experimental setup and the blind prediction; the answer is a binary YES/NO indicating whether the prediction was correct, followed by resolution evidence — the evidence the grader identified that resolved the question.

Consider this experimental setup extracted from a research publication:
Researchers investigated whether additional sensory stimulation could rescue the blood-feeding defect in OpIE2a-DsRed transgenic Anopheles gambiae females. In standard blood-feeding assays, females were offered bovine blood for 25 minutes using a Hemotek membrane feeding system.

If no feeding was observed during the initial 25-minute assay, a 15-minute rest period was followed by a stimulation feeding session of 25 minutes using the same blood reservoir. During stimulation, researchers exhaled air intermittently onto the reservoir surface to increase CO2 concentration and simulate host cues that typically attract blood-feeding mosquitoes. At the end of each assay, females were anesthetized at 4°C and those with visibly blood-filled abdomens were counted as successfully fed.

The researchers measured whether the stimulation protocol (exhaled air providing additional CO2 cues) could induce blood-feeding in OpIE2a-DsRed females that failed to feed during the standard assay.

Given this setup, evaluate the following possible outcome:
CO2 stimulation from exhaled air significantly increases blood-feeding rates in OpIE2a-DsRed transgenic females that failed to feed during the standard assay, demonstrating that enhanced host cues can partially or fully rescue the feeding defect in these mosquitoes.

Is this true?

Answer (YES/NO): NO